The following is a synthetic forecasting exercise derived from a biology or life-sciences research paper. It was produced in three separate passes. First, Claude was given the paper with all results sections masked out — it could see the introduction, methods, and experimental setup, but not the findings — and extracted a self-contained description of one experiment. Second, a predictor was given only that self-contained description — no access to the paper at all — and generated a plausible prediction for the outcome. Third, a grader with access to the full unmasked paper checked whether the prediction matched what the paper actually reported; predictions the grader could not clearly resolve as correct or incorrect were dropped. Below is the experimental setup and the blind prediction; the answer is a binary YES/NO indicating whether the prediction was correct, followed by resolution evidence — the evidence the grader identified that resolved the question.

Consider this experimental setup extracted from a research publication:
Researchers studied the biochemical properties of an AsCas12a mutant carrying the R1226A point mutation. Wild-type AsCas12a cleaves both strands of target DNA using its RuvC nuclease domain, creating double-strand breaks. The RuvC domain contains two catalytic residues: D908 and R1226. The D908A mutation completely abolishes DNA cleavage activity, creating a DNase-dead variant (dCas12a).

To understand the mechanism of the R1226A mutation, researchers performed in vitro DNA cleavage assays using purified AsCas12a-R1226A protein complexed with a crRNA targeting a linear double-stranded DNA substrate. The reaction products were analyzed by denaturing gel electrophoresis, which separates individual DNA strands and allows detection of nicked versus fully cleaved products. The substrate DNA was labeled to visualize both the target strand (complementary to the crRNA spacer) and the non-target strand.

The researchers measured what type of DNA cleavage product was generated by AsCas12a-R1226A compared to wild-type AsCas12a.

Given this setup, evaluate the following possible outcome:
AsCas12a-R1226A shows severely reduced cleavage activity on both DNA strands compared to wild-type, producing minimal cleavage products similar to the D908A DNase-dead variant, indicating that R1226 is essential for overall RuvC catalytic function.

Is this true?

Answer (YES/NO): NO